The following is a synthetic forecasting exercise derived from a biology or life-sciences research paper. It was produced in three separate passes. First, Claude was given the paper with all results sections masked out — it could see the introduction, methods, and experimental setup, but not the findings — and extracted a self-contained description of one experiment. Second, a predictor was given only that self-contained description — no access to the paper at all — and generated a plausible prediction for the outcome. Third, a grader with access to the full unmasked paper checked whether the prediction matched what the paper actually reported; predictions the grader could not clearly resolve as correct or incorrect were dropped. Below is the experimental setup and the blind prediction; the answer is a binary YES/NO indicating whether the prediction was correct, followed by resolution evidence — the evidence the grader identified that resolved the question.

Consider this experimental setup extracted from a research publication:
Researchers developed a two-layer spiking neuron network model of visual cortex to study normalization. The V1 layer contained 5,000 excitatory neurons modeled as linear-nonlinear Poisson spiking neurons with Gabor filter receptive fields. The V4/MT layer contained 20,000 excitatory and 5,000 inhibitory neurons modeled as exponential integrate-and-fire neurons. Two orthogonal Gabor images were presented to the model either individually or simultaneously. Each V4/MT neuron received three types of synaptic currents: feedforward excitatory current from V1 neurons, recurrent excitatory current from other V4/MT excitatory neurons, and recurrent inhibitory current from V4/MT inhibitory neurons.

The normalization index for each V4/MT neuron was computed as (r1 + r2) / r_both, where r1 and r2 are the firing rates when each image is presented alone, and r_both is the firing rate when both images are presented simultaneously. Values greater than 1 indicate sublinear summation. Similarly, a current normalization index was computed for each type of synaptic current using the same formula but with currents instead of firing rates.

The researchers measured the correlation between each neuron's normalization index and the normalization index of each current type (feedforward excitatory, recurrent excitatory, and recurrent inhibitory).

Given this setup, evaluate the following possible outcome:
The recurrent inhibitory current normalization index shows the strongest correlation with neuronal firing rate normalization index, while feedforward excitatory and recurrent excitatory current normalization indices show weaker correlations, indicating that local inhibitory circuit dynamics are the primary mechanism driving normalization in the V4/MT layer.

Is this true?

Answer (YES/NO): YES